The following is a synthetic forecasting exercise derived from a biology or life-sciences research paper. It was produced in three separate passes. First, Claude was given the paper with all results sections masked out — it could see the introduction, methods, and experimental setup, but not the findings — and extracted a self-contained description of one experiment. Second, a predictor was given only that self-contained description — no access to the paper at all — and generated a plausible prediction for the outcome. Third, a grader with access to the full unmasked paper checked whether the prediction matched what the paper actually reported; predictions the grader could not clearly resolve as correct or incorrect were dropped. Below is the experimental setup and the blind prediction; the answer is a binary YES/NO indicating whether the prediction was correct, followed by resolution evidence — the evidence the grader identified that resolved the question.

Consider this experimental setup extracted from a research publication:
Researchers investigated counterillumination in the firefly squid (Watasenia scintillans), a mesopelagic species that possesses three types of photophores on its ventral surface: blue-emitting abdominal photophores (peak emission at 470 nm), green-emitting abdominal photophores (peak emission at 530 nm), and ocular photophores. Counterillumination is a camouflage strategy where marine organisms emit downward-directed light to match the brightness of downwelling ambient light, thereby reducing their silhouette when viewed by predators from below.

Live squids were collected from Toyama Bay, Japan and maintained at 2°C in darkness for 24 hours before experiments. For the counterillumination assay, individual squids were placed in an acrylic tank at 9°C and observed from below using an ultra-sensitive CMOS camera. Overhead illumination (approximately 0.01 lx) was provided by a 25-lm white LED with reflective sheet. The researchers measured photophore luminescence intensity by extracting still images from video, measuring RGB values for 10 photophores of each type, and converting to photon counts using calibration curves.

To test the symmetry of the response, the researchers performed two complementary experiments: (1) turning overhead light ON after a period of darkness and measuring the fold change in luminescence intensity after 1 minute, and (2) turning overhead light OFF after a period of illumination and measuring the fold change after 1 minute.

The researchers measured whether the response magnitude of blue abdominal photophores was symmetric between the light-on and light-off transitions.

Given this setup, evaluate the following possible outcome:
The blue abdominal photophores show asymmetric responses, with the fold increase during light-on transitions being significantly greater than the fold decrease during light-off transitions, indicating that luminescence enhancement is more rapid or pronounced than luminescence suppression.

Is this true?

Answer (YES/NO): NO